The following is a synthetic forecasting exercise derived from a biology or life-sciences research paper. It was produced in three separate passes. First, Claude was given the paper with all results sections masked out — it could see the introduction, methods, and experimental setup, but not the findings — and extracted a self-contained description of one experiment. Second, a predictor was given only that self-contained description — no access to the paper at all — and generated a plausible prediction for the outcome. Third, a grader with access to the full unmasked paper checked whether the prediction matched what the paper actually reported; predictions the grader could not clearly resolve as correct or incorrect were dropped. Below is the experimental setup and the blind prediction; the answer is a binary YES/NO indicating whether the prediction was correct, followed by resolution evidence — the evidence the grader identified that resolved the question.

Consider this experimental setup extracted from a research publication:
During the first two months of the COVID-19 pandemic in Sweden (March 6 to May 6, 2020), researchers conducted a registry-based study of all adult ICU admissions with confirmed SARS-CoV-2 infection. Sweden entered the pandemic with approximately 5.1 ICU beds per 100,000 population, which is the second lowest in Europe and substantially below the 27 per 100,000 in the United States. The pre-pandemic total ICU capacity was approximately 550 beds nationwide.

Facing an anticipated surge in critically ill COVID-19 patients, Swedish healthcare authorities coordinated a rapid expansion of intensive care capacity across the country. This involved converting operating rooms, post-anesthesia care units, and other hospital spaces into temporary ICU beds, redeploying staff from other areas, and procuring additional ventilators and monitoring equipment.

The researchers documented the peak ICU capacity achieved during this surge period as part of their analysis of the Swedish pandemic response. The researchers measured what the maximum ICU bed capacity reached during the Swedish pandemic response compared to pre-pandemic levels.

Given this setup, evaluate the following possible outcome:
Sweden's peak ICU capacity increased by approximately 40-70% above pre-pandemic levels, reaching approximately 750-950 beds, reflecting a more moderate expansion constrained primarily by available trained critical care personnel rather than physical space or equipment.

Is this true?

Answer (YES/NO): NO